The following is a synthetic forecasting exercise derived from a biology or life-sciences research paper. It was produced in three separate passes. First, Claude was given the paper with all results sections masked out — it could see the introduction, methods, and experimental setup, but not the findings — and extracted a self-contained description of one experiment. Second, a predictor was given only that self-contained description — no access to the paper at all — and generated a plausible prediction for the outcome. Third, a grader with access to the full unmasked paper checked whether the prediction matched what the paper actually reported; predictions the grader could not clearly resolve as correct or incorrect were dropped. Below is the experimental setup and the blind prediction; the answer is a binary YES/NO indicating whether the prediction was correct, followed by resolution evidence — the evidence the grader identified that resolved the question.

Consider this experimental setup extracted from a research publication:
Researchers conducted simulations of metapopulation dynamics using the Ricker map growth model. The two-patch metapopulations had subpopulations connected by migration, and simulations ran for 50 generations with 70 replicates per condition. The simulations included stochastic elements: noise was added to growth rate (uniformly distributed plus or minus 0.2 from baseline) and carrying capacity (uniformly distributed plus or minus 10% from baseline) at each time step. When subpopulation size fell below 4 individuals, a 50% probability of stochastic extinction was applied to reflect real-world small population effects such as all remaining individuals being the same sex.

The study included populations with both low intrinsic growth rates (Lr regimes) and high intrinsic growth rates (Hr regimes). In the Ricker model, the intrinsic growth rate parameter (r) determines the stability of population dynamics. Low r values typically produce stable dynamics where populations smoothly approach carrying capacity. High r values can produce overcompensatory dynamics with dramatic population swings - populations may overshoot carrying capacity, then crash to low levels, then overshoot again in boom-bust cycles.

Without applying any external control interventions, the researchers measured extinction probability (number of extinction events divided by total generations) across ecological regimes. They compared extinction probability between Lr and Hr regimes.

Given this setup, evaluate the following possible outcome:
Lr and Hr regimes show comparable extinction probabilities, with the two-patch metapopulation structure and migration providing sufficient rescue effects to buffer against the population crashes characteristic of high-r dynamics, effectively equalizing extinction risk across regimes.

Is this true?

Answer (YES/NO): NO